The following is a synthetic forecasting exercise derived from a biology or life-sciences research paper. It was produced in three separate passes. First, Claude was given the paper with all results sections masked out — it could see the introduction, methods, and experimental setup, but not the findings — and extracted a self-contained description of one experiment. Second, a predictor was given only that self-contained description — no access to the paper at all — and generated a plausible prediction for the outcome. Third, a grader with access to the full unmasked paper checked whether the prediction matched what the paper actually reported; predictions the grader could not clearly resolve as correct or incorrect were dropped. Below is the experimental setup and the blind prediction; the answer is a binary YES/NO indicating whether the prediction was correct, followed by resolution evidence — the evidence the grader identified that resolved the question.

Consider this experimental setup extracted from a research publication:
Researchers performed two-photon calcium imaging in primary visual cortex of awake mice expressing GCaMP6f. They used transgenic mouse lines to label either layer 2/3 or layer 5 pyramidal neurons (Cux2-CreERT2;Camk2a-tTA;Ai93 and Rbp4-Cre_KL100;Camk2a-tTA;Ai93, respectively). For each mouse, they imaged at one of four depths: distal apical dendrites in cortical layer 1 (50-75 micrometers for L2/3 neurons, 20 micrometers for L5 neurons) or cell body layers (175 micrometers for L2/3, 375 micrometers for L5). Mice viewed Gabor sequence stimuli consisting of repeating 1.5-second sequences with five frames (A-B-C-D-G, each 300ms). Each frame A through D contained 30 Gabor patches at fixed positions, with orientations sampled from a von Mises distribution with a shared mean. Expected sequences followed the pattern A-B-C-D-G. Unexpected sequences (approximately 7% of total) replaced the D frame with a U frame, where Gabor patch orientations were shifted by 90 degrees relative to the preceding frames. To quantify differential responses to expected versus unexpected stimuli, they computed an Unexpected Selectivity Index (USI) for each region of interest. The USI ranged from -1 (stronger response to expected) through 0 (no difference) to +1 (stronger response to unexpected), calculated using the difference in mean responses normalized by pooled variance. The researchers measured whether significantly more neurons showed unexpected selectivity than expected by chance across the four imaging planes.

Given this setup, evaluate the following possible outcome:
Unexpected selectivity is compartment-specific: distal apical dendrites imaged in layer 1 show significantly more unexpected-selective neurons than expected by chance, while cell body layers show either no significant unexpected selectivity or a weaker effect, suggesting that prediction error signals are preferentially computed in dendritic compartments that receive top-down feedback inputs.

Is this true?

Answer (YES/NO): NO